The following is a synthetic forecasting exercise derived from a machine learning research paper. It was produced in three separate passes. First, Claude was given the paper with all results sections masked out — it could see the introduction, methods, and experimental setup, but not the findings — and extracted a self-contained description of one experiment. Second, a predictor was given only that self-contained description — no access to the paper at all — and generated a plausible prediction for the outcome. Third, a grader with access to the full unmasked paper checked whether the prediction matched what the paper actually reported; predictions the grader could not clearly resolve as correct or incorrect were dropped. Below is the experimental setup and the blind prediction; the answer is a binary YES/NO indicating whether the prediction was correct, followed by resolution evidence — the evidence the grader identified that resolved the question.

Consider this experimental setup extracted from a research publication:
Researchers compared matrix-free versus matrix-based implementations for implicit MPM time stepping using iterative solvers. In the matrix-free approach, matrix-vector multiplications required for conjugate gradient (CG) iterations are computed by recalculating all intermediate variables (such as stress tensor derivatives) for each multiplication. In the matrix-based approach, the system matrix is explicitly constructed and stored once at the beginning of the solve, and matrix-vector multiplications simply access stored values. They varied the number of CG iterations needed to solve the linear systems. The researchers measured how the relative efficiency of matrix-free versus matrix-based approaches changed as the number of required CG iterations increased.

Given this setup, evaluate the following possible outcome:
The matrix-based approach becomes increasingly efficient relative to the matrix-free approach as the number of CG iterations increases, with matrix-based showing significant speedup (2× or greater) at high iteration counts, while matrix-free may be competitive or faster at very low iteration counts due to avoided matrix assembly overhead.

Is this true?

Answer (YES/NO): YES